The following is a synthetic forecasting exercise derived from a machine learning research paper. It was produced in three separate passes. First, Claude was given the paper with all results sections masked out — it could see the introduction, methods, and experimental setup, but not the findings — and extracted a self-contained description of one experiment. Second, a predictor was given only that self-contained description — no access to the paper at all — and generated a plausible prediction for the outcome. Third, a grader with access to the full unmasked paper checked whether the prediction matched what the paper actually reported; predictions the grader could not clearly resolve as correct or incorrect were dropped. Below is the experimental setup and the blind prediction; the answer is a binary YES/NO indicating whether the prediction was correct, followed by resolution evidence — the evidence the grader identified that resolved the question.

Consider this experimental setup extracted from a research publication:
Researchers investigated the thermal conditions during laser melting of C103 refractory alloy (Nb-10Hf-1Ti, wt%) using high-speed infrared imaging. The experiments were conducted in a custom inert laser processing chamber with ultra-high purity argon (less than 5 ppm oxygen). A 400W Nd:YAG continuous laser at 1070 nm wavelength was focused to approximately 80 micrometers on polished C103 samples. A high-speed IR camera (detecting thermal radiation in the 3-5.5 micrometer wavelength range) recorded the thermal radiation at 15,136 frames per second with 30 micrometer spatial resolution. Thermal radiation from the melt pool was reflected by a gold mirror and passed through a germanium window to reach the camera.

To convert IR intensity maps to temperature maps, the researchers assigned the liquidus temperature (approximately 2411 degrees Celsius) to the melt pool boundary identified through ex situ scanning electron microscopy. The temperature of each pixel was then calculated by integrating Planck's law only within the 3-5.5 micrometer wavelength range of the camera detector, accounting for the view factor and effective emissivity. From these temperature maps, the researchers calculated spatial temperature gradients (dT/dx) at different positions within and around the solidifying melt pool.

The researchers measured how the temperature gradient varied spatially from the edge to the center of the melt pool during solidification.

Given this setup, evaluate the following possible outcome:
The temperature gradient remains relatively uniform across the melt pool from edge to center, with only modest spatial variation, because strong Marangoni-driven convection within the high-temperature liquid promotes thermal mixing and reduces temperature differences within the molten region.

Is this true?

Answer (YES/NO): NO